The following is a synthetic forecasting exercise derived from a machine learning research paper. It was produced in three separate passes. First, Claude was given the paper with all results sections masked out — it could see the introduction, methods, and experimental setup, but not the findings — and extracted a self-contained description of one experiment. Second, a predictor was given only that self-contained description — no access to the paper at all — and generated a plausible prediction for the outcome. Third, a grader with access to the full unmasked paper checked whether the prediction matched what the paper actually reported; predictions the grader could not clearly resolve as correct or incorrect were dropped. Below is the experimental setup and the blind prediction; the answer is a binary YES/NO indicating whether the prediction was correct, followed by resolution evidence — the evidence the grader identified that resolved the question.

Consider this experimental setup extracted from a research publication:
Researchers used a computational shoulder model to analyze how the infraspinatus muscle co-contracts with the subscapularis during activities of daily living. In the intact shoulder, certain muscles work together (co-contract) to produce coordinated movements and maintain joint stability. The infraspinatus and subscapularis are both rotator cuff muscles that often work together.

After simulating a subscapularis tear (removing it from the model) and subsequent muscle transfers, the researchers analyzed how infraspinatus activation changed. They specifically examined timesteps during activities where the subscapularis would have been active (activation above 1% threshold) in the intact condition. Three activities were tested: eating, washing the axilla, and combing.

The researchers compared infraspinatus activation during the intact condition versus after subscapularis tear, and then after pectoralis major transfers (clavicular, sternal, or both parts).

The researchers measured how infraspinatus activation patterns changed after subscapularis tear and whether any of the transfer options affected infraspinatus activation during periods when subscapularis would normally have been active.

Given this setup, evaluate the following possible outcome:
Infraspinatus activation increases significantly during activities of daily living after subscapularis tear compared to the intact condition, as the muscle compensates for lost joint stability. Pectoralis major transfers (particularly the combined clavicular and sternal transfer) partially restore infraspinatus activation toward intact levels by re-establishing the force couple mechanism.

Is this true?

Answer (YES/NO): NO